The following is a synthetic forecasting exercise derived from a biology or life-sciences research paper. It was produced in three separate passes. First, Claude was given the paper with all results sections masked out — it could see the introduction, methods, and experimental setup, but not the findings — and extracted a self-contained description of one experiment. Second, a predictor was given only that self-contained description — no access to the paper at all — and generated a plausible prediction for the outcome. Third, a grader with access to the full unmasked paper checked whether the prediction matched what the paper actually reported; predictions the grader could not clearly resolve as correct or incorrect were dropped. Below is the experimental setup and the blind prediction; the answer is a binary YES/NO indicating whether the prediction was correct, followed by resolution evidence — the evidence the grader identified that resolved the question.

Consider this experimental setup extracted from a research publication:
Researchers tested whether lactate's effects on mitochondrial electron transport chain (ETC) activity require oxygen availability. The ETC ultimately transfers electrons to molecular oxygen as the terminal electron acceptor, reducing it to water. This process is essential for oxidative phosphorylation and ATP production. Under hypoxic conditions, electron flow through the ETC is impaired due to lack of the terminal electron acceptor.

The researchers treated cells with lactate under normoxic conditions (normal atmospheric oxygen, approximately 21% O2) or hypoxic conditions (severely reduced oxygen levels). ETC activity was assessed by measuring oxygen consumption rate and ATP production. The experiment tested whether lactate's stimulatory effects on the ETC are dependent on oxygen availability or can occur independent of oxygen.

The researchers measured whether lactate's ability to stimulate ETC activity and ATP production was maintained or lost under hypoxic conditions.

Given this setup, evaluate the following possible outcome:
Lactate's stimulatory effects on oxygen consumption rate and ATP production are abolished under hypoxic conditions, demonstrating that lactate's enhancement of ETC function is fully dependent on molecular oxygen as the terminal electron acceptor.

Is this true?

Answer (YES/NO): YES